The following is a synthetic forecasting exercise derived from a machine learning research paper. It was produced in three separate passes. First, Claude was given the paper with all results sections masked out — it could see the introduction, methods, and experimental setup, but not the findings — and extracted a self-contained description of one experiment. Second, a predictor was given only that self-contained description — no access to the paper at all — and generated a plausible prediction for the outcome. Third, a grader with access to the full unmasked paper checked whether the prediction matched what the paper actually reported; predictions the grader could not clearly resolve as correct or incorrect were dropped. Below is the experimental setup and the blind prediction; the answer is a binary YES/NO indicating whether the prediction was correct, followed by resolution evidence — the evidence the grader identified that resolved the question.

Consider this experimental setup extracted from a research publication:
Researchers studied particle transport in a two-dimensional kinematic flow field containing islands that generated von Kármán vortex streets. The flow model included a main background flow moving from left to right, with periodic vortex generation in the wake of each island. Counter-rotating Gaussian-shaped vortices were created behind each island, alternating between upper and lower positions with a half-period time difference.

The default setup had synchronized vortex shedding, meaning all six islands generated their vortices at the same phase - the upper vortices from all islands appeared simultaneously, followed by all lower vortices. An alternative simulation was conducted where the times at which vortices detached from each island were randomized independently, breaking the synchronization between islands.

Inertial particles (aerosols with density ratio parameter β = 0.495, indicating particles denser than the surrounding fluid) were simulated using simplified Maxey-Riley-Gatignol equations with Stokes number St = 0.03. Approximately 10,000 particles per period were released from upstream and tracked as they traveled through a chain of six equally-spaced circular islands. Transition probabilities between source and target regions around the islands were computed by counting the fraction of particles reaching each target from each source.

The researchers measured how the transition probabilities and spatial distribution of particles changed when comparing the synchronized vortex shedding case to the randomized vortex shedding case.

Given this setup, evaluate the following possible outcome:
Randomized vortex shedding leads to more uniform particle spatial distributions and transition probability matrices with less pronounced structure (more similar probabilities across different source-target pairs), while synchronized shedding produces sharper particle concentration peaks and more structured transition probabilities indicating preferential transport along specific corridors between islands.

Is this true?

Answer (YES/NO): NO